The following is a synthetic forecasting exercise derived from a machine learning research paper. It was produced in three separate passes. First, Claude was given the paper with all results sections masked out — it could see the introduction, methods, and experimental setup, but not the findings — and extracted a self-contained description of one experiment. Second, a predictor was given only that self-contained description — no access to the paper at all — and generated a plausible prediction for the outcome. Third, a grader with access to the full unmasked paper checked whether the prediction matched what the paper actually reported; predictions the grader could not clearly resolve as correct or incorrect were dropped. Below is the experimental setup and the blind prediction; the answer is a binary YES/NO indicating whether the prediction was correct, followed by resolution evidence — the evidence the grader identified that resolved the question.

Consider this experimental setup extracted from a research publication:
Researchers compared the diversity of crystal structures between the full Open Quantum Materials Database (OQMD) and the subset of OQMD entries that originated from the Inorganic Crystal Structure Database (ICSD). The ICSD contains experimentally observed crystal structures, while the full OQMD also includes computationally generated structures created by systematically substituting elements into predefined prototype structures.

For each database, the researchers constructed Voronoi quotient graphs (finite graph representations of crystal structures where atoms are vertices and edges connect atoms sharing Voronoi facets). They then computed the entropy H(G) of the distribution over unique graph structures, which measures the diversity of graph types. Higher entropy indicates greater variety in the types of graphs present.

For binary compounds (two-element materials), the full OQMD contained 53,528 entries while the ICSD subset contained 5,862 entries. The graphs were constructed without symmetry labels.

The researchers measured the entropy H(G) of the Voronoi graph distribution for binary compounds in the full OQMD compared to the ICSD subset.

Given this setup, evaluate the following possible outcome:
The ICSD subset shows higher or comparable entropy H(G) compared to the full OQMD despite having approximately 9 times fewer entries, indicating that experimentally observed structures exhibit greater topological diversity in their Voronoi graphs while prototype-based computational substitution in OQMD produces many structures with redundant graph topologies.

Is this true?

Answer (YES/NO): YES